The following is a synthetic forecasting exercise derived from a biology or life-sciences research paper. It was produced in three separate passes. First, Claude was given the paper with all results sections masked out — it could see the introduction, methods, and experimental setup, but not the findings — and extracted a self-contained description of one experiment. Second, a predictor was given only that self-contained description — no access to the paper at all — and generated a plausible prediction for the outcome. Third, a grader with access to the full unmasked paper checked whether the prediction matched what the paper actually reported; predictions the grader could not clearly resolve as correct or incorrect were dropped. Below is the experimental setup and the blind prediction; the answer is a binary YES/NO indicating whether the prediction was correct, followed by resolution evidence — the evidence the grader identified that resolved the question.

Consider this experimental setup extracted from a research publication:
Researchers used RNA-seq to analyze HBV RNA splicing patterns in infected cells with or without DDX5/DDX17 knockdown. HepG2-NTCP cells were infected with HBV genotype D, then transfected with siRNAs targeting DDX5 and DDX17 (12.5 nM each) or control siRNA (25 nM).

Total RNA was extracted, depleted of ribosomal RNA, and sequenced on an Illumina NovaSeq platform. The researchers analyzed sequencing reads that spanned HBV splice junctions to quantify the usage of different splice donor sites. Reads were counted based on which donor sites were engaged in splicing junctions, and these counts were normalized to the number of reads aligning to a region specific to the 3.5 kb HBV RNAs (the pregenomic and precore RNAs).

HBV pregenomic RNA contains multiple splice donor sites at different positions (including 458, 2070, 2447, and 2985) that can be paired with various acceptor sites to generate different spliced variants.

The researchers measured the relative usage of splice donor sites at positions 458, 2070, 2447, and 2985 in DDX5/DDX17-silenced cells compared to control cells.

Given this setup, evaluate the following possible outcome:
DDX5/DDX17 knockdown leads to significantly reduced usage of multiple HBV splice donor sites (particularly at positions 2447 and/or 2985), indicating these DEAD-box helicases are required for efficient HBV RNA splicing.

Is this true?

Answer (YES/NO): NO